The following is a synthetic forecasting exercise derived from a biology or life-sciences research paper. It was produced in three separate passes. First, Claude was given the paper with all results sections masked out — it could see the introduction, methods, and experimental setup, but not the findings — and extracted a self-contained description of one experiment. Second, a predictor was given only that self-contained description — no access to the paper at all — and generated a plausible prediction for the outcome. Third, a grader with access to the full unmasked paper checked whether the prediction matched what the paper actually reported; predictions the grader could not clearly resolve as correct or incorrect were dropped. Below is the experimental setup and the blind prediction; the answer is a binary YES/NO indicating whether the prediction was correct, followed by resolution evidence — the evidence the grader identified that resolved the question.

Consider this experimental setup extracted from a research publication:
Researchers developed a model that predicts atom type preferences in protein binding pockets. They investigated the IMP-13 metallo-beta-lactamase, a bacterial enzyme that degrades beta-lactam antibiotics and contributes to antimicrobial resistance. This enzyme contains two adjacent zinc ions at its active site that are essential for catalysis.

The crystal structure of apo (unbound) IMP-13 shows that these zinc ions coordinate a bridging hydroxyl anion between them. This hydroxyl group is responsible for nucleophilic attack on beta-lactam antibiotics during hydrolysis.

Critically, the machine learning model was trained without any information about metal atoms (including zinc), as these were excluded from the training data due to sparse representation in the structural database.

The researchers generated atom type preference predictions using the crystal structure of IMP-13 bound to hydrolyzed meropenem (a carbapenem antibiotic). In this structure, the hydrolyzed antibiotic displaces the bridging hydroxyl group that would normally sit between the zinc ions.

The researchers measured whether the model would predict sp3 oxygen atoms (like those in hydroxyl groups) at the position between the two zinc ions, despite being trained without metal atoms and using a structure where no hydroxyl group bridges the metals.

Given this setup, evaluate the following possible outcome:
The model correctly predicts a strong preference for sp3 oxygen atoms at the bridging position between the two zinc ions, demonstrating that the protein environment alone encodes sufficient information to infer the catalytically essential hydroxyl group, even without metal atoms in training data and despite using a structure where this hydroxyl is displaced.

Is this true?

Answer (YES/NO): YES